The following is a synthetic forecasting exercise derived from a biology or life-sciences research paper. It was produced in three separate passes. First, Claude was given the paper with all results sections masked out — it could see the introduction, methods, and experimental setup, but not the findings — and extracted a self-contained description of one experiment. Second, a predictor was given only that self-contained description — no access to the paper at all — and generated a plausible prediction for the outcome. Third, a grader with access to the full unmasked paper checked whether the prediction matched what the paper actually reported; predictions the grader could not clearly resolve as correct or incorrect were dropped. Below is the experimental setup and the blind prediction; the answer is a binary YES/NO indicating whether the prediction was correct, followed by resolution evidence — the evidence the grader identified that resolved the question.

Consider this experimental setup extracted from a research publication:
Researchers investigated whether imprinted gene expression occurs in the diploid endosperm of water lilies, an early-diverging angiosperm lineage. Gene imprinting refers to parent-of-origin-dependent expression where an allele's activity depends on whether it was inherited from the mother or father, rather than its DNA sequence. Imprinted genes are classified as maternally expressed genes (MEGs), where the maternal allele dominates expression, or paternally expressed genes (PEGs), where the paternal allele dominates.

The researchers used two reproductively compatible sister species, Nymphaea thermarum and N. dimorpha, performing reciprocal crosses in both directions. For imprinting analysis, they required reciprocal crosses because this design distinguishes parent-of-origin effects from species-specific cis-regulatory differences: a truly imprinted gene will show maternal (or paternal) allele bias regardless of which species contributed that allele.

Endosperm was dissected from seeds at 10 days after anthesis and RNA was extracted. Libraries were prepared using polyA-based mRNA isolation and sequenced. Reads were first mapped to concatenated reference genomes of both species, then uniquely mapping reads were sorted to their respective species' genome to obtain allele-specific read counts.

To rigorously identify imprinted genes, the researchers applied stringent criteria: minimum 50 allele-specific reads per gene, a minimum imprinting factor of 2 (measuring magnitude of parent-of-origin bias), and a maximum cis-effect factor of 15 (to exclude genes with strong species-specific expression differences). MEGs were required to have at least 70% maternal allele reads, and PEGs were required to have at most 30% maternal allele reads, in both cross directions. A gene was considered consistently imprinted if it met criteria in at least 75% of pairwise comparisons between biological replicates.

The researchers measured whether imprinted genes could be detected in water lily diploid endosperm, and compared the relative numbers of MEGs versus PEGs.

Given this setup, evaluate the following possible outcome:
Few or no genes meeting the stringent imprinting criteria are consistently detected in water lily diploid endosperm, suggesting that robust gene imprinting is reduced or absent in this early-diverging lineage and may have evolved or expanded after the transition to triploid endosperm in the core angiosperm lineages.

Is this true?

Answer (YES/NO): NO